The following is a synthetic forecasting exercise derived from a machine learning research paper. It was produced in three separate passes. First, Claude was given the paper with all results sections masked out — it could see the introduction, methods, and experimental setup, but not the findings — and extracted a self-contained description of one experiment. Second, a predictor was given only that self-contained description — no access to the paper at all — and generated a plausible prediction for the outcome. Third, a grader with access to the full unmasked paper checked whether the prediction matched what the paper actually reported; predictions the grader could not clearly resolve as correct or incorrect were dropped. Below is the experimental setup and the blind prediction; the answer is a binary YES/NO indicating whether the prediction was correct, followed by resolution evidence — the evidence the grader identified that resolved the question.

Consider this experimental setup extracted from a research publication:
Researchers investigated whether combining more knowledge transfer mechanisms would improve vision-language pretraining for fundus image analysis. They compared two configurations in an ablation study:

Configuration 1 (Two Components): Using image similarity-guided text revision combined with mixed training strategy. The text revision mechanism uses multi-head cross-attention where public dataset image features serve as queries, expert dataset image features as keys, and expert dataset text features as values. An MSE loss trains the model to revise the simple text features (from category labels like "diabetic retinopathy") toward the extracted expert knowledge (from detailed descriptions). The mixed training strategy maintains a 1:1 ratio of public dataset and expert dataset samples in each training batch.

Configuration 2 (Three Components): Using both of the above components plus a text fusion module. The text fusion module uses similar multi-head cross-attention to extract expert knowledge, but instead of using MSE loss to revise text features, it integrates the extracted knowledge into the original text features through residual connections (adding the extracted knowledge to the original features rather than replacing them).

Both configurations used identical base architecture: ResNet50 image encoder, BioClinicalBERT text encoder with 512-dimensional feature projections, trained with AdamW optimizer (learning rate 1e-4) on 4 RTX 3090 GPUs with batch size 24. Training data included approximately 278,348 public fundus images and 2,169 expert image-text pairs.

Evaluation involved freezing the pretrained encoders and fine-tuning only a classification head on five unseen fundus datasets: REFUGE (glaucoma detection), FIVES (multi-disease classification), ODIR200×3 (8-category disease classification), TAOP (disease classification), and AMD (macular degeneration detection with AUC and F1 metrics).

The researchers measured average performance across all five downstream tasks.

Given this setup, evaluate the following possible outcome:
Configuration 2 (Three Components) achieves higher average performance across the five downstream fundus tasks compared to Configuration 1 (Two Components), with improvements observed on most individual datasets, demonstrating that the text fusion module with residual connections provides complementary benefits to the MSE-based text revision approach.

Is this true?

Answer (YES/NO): NO